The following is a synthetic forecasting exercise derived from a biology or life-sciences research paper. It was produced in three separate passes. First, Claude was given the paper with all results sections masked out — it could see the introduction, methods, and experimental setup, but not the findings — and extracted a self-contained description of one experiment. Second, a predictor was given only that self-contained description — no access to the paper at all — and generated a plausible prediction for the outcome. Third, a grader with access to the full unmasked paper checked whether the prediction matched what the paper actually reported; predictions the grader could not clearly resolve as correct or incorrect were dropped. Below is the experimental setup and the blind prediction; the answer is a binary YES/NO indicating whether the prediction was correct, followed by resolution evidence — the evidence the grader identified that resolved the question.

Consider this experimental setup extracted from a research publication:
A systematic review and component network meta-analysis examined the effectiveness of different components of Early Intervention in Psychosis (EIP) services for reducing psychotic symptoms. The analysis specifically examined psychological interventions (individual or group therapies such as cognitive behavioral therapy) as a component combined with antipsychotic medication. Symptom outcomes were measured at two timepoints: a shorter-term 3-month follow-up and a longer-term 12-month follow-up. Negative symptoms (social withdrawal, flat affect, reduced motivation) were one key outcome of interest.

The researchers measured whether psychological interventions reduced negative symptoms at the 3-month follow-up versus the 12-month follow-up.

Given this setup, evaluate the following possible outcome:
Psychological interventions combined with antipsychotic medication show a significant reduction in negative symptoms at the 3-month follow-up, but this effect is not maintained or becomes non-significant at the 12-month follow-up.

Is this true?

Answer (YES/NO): YES